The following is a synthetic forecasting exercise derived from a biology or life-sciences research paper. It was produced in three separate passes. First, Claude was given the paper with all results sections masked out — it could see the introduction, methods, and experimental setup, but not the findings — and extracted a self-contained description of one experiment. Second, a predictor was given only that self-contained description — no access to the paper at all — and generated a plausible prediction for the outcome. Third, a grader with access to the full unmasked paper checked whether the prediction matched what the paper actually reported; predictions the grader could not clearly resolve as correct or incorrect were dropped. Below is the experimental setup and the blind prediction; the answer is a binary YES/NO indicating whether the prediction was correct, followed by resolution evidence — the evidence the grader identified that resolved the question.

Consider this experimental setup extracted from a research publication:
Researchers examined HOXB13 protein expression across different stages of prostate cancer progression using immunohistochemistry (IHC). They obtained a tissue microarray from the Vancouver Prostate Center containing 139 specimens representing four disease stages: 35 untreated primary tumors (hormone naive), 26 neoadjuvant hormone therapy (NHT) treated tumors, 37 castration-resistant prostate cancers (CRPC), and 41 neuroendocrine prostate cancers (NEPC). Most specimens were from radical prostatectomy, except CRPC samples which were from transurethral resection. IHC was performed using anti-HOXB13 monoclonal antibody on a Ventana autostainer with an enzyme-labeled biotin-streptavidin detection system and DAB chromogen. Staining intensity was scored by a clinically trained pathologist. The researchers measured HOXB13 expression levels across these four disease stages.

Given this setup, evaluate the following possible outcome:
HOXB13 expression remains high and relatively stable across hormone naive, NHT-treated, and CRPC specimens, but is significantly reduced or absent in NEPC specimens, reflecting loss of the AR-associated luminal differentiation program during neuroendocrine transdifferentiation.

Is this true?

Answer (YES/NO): NO